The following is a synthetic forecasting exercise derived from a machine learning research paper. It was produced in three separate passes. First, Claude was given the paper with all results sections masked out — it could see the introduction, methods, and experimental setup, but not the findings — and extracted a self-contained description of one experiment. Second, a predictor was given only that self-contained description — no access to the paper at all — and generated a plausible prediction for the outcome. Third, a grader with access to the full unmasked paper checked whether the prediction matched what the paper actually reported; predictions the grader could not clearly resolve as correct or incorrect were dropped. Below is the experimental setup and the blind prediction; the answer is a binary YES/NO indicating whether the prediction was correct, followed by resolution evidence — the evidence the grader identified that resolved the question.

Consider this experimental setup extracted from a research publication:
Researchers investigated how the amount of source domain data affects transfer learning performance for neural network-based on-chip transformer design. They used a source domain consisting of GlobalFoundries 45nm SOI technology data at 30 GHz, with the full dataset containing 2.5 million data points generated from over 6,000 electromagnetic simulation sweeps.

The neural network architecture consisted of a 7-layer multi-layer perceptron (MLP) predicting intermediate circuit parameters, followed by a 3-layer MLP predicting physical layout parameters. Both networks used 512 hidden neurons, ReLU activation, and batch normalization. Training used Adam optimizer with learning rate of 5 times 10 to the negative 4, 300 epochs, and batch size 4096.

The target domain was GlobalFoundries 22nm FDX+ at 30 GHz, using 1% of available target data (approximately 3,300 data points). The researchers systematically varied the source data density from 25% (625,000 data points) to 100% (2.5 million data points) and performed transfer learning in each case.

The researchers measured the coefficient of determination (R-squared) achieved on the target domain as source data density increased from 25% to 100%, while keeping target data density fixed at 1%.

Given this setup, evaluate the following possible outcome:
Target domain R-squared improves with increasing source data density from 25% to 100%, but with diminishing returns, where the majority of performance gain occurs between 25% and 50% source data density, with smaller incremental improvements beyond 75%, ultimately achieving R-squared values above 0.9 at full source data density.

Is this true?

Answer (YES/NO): NO